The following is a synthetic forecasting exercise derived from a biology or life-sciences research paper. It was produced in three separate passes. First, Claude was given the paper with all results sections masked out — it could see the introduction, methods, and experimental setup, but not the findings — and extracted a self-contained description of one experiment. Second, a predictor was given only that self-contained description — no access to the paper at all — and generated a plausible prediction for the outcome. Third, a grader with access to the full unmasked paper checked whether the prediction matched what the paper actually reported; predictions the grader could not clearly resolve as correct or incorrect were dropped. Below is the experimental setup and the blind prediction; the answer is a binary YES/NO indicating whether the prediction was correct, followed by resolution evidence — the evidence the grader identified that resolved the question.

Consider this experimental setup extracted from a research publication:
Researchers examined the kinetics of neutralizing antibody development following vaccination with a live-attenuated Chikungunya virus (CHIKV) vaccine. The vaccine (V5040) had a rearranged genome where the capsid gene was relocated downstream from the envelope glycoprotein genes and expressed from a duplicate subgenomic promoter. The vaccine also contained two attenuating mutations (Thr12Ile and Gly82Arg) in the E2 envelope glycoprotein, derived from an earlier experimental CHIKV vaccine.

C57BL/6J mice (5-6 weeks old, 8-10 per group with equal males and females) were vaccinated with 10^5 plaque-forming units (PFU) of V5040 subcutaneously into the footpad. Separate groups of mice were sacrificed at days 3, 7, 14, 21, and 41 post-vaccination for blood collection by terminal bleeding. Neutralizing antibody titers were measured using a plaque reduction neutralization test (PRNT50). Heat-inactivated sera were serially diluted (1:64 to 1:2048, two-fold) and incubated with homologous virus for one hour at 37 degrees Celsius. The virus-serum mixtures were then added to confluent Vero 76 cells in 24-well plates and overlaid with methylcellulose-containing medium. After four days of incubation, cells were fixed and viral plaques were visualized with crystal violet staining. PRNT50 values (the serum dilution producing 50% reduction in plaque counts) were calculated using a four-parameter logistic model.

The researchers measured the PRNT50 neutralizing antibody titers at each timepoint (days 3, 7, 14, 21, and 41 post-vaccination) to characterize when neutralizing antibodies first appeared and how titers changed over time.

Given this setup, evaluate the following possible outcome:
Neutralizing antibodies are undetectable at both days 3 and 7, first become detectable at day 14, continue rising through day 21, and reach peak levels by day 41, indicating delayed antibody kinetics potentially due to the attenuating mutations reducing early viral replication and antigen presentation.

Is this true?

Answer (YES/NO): NO